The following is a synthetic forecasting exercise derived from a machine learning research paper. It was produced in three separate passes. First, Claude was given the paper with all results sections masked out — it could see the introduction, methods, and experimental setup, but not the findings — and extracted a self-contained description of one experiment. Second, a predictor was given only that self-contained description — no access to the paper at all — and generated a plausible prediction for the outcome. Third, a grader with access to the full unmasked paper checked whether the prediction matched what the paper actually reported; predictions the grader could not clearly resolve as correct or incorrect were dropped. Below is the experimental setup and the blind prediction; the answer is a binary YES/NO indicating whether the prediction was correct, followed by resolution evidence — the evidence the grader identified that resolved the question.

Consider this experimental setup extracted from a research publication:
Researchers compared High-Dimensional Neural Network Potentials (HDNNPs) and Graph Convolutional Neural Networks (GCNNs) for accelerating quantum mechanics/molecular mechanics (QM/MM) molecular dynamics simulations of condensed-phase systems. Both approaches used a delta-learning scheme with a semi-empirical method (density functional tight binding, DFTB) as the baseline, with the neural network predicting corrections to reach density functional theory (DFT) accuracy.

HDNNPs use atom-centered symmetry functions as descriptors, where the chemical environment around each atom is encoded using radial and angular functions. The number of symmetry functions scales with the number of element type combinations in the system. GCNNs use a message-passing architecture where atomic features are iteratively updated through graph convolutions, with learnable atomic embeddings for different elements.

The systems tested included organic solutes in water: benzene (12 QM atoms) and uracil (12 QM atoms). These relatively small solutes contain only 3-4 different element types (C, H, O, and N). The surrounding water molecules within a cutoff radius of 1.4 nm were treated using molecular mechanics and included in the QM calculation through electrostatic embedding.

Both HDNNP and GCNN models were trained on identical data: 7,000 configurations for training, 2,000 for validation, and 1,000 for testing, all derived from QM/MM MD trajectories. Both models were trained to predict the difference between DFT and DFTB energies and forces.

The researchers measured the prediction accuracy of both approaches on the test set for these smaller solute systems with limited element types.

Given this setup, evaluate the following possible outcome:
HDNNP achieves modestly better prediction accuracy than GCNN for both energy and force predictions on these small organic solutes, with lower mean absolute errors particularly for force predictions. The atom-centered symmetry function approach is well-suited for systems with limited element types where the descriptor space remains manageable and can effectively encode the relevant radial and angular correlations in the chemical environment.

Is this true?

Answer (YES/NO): NO